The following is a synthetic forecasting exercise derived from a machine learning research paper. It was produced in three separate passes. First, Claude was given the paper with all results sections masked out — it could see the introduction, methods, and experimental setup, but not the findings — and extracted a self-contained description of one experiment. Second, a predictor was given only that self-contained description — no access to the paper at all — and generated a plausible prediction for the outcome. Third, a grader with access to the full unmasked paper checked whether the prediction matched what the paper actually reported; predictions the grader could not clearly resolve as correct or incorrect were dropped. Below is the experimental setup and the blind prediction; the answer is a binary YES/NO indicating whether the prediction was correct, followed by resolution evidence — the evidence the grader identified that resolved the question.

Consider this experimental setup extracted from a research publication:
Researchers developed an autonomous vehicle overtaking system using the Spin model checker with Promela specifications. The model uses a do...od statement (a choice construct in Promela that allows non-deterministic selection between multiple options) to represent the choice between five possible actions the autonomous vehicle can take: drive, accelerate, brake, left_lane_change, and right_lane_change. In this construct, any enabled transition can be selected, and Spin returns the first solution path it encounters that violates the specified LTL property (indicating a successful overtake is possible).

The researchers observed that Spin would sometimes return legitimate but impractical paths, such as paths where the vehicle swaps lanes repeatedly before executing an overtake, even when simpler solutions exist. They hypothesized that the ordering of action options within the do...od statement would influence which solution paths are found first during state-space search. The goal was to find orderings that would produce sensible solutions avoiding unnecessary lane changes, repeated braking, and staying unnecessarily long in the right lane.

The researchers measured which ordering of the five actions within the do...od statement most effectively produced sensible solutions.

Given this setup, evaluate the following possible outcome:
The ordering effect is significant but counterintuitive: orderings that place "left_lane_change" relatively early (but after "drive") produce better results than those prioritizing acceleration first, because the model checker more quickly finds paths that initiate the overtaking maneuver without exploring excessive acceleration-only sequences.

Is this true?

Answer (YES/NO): NO